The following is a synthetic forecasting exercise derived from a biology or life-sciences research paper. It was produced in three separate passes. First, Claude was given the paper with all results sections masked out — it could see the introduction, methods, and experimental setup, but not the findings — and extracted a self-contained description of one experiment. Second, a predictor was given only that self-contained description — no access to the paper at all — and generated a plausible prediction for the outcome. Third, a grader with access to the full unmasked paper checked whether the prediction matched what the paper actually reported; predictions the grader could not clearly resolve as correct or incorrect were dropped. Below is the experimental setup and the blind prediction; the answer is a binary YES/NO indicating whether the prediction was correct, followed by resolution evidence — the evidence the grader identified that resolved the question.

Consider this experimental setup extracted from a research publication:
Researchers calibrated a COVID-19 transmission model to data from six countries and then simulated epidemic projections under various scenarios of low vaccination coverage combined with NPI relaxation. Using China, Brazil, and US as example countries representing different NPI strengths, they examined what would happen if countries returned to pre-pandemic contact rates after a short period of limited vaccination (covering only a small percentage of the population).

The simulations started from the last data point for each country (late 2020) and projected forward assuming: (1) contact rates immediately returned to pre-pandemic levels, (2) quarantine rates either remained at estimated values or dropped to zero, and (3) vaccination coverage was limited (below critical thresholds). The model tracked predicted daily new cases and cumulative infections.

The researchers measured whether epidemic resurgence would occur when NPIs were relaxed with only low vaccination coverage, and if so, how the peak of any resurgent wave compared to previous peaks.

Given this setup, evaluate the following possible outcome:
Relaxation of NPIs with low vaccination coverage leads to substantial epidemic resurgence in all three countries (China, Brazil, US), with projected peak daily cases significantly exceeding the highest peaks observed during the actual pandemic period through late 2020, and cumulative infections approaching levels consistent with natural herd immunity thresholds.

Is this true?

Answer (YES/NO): NO